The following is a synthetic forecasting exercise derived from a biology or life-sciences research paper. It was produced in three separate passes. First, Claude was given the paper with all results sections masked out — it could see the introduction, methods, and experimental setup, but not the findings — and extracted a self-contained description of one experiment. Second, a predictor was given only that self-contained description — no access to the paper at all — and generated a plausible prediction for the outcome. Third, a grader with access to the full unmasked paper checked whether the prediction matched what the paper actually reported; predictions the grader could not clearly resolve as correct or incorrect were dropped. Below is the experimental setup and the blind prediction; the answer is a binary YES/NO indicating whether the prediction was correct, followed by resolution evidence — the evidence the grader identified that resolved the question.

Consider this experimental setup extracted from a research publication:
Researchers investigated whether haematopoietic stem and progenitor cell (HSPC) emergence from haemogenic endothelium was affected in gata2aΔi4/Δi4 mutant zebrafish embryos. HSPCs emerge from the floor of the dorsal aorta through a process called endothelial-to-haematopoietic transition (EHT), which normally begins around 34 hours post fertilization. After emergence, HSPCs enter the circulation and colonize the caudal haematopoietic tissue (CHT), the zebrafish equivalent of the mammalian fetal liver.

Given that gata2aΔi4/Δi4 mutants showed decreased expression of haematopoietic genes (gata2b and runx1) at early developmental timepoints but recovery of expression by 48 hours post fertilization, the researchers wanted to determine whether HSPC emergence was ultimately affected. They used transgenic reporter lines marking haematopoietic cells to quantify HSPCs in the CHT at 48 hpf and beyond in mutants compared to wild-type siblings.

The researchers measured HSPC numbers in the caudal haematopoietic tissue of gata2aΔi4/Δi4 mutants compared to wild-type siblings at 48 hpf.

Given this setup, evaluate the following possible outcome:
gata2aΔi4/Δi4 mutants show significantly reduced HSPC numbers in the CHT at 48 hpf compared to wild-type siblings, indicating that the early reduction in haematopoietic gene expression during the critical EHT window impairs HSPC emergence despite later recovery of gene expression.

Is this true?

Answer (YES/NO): NO